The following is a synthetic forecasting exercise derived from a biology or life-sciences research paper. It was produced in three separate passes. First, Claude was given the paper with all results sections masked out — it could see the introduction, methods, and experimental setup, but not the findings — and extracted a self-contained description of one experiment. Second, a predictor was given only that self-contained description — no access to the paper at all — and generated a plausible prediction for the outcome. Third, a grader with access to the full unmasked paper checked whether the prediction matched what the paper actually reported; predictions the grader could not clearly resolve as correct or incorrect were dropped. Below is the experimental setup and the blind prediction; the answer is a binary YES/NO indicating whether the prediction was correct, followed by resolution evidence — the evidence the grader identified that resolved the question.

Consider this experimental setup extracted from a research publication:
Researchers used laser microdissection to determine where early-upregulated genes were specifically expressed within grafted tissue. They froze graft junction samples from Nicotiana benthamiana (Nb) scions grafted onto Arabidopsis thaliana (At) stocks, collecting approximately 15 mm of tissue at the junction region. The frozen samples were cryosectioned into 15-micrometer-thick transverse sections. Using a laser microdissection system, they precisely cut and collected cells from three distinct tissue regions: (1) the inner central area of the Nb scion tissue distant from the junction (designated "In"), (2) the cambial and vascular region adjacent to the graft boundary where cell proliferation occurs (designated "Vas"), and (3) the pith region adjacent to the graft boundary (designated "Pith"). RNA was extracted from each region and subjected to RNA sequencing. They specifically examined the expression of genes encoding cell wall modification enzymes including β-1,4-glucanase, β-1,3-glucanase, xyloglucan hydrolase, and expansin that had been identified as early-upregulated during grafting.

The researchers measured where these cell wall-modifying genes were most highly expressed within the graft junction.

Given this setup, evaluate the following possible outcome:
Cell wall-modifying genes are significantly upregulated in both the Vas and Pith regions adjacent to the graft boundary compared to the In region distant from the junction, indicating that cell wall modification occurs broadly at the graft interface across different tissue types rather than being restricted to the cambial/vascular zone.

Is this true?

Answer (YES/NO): NO